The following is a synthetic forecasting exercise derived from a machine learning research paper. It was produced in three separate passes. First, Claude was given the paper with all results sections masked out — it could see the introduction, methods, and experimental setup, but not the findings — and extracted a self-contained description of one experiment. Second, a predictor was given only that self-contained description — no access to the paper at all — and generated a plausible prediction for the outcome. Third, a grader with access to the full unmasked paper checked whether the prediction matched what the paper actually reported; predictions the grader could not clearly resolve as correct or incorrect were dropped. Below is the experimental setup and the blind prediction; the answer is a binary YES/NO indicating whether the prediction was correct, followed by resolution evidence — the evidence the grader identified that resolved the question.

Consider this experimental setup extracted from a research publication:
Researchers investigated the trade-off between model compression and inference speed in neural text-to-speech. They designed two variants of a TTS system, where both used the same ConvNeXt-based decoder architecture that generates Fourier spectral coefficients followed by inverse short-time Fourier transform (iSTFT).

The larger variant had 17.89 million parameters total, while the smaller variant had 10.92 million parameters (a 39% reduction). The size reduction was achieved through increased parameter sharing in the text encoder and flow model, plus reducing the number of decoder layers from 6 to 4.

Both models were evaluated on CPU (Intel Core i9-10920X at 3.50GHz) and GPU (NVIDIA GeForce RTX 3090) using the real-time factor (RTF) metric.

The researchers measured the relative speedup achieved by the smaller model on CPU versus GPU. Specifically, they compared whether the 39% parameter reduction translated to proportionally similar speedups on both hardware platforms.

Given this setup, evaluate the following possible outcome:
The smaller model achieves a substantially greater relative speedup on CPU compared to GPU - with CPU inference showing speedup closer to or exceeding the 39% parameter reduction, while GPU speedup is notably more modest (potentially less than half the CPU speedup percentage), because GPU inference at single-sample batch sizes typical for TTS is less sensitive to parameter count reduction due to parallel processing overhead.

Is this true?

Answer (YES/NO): NO